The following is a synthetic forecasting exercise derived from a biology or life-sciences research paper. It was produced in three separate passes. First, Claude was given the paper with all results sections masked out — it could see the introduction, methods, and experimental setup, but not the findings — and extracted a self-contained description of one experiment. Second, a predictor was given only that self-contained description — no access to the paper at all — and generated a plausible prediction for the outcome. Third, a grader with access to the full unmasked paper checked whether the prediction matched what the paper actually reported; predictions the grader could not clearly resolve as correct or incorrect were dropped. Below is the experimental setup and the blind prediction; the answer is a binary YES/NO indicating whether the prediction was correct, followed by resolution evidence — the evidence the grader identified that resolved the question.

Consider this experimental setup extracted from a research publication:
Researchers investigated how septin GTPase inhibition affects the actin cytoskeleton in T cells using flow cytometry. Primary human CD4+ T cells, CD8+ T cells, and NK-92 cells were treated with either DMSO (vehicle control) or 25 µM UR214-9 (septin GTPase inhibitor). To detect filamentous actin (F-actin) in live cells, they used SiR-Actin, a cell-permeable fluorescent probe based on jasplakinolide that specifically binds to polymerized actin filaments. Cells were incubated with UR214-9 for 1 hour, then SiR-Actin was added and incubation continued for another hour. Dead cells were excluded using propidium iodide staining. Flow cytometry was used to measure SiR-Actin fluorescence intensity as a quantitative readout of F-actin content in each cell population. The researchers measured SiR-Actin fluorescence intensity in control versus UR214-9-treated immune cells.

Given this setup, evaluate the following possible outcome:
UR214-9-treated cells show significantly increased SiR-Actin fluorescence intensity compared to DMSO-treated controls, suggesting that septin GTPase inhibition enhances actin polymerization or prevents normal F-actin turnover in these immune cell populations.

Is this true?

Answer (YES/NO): NO